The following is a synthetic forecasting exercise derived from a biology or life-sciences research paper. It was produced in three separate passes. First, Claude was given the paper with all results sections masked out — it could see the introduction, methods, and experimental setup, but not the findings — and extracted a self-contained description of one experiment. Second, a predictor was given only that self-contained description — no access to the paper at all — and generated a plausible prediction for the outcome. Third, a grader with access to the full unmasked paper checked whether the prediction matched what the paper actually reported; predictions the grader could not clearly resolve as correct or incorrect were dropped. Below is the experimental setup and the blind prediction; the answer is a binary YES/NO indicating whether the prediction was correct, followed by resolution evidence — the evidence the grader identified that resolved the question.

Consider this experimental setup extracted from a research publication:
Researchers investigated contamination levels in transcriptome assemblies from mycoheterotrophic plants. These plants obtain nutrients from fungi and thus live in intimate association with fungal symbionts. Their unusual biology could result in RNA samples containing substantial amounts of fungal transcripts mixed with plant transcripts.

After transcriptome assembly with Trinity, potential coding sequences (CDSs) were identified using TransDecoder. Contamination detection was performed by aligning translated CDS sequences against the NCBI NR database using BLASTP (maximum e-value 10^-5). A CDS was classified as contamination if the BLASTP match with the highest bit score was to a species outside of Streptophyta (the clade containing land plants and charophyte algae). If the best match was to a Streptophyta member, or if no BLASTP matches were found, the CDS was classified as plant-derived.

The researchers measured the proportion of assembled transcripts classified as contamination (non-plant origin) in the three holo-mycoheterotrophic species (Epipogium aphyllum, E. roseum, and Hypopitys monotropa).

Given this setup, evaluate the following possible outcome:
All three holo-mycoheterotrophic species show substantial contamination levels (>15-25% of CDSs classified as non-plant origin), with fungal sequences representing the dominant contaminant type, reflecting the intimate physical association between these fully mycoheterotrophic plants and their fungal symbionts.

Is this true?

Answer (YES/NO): NO